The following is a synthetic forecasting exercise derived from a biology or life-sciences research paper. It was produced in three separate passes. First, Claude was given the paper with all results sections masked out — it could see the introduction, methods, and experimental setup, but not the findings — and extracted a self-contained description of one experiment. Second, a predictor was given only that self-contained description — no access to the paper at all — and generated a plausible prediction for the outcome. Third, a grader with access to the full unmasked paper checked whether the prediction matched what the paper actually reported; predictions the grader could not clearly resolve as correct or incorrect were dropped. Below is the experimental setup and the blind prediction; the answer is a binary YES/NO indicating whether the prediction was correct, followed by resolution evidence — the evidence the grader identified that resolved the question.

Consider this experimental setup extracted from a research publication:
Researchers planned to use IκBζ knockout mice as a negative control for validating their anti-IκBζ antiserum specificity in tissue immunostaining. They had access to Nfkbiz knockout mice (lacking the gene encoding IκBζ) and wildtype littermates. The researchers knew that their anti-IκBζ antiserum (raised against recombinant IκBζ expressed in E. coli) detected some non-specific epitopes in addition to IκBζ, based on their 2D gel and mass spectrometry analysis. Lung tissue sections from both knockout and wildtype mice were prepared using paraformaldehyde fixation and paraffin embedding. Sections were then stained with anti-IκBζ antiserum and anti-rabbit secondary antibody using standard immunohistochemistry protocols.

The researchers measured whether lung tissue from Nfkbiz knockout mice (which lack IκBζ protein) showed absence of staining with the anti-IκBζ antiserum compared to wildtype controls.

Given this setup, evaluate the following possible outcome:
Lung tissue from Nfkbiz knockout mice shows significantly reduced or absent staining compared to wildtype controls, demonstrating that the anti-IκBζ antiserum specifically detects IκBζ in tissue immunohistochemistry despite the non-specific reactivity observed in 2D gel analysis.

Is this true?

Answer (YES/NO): NO